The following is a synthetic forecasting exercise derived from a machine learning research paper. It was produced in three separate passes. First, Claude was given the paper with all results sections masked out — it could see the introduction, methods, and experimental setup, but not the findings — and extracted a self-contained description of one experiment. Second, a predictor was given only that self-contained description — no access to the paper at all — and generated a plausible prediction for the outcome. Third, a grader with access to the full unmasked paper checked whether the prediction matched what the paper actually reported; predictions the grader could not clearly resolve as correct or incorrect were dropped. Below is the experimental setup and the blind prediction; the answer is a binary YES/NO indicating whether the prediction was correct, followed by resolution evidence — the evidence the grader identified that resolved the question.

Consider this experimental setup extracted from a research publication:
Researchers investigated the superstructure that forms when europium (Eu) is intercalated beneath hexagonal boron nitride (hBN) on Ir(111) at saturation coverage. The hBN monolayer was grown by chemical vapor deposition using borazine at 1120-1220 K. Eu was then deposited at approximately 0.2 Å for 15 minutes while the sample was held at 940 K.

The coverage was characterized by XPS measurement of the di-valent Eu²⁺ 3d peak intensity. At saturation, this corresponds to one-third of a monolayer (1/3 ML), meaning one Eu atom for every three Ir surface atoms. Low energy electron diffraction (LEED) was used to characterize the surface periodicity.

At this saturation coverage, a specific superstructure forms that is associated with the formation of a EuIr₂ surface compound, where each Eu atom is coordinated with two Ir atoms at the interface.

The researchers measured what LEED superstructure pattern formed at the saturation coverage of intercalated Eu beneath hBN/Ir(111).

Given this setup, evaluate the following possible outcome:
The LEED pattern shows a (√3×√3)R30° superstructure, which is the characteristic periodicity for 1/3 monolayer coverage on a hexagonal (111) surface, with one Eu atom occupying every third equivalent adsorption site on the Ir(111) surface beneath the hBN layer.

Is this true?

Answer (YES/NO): YES